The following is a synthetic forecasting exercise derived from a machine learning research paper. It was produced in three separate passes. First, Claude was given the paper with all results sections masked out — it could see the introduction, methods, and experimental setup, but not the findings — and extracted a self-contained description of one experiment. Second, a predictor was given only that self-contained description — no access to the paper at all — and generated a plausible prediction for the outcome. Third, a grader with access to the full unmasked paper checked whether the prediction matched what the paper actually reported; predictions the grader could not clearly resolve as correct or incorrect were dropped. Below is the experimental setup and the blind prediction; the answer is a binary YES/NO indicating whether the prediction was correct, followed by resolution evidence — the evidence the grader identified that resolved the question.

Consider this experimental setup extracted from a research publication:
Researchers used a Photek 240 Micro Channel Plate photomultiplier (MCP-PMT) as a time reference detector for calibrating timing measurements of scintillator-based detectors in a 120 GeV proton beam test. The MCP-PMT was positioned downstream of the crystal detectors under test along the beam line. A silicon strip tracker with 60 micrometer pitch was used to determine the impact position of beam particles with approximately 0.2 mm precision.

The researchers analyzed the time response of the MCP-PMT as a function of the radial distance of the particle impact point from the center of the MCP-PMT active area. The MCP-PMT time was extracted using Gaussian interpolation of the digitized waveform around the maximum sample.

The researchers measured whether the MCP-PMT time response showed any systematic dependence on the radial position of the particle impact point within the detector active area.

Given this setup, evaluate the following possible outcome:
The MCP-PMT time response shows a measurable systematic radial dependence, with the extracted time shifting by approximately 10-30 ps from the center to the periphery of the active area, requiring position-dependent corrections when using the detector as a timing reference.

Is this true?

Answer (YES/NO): NO